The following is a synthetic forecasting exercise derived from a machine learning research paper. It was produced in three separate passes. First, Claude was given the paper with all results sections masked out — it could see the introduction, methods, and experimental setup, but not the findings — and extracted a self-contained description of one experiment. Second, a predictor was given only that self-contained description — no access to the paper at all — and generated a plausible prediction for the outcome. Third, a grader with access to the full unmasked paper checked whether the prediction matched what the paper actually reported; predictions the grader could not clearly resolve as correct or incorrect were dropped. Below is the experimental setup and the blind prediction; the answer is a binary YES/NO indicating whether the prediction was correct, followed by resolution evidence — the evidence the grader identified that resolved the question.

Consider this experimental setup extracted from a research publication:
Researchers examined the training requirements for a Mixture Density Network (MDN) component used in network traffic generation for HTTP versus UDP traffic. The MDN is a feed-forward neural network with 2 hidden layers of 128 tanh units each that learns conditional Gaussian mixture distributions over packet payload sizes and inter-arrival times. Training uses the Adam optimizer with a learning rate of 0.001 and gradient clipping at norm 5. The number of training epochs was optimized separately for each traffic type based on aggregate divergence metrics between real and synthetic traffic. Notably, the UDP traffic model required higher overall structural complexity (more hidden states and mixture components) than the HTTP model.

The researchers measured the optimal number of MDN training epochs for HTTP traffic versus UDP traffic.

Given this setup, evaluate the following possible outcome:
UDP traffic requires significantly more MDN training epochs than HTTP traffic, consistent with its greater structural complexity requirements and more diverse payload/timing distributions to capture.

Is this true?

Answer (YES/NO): NO